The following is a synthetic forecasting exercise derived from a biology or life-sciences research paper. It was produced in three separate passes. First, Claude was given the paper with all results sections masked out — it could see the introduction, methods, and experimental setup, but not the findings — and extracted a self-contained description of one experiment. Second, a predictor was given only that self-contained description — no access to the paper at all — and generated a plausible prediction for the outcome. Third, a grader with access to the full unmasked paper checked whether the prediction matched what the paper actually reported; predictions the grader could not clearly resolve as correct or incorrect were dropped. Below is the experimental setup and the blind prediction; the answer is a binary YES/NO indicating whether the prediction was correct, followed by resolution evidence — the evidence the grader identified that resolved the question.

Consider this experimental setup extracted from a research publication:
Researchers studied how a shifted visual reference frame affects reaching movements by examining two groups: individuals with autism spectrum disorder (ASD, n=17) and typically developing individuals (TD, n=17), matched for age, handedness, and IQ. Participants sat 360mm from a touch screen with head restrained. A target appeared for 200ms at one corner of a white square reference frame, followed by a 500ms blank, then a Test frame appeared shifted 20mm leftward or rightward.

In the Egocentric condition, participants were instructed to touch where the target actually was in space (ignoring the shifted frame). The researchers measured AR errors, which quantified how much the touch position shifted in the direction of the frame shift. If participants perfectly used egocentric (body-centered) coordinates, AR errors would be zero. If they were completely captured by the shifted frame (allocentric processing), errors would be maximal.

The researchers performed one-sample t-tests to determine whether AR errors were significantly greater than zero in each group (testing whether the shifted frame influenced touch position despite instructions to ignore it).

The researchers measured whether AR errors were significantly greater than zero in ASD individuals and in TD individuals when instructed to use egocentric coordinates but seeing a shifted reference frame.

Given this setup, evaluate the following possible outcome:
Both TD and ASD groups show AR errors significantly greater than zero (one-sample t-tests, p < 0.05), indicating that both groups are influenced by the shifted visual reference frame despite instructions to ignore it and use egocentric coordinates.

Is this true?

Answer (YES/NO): YES